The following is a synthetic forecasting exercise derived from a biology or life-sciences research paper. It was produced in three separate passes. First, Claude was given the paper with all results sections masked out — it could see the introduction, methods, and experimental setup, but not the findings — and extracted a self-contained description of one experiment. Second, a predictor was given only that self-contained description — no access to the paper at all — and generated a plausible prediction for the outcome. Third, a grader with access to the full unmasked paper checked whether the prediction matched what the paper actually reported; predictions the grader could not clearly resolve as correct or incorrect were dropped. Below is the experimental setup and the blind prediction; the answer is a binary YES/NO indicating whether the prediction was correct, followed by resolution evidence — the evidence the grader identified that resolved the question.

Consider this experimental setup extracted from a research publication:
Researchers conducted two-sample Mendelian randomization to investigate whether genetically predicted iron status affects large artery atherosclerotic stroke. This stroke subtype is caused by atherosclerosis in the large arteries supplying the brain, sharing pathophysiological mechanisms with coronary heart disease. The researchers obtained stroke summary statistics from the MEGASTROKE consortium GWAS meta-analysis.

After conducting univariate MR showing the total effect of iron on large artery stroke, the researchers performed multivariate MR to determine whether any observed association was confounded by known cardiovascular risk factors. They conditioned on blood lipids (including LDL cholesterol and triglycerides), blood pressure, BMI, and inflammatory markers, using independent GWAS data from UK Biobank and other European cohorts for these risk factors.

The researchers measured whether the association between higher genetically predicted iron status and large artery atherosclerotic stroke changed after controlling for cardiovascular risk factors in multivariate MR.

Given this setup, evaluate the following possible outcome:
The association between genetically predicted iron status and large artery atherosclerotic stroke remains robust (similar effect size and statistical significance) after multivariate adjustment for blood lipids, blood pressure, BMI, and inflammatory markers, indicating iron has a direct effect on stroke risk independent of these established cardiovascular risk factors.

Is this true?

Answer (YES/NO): NO